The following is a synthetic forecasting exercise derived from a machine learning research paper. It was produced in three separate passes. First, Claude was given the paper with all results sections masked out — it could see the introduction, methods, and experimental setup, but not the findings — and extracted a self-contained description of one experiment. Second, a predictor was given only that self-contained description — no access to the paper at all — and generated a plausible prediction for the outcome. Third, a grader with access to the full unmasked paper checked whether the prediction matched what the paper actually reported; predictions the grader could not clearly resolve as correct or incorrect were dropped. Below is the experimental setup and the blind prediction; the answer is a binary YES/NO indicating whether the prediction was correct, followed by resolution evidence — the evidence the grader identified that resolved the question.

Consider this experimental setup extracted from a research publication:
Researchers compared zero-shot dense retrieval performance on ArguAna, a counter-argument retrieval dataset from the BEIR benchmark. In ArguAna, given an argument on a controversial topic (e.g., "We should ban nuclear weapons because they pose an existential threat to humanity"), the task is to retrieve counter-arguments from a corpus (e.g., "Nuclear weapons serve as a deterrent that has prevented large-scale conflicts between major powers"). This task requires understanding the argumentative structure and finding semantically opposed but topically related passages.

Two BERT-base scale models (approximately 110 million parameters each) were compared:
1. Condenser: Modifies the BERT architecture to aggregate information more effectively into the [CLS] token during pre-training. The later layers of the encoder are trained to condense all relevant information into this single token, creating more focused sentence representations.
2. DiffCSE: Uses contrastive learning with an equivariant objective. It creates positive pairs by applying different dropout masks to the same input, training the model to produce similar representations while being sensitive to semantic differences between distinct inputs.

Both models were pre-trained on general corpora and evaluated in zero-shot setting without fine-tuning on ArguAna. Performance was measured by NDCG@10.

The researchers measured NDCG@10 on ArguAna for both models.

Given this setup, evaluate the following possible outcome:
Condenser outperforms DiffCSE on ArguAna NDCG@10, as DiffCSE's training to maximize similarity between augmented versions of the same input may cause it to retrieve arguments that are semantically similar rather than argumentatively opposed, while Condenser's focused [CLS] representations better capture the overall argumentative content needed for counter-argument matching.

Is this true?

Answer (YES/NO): NO